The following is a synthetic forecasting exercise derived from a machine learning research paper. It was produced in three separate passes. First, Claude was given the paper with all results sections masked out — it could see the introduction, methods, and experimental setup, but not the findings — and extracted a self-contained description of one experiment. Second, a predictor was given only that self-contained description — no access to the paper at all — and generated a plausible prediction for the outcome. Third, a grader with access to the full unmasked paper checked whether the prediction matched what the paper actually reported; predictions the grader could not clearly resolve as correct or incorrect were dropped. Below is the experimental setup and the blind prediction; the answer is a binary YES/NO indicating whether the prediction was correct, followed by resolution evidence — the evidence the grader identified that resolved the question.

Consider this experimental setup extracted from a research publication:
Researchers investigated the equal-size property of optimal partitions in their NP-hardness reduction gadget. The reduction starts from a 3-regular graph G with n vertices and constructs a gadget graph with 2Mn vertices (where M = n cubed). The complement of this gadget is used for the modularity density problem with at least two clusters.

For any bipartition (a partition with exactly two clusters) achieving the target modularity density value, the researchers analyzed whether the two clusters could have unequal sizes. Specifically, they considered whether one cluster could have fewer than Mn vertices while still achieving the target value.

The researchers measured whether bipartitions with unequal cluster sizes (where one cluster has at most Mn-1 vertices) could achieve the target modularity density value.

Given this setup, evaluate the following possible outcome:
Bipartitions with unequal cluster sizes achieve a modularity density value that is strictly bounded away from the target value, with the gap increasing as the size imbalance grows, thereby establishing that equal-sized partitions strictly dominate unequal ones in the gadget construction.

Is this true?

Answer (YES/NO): NO